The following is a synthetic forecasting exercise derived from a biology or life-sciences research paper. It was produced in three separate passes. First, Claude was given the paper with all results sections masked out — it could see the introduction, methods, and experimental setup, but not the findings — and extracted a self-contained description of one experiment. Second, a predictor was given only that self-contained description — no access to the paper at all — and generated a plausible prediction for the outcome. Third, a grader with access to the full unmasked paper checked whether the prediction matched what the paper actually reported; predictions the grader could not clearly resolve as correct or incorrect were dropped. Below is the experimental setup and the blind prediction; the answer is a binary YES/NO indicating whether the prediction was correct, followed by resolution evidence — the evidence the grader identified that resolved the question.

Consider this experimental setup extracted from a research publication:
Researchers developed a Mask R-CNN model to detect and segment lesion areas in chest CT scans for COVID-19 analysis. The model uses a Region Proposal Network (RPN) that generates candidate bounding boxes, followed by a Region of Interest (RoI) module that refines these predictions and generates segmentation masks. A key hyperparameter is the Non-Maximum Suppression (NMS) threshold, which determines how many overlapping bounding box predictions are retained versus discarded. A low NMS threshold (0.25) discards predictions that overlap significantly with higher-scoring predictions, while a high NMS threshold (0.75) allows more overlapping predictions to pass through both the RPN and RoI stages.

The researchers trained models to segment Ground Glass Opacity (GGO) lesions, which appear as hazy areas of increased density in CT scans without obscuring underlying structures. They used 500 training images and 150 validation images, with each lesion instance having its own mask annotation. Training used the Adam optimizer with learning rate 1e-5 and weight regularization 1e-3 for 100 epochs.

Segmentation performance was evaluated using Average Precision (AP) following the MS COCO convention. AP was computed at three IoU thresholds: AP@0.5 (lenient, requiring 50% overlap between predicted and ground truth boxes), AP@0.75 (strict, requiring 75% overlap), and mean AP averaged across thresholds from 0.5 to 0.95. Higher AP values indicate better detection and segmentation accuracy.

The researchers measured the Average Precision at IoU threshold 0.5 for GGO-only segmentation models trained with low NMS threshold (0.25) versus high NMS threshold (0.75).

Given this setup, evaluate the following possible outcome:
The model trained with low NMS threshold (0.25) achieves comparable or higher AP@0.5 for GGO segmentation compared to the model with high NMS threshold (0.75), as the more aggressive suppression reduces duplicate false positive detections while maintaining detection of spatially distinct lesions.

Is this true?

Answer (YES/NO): NO